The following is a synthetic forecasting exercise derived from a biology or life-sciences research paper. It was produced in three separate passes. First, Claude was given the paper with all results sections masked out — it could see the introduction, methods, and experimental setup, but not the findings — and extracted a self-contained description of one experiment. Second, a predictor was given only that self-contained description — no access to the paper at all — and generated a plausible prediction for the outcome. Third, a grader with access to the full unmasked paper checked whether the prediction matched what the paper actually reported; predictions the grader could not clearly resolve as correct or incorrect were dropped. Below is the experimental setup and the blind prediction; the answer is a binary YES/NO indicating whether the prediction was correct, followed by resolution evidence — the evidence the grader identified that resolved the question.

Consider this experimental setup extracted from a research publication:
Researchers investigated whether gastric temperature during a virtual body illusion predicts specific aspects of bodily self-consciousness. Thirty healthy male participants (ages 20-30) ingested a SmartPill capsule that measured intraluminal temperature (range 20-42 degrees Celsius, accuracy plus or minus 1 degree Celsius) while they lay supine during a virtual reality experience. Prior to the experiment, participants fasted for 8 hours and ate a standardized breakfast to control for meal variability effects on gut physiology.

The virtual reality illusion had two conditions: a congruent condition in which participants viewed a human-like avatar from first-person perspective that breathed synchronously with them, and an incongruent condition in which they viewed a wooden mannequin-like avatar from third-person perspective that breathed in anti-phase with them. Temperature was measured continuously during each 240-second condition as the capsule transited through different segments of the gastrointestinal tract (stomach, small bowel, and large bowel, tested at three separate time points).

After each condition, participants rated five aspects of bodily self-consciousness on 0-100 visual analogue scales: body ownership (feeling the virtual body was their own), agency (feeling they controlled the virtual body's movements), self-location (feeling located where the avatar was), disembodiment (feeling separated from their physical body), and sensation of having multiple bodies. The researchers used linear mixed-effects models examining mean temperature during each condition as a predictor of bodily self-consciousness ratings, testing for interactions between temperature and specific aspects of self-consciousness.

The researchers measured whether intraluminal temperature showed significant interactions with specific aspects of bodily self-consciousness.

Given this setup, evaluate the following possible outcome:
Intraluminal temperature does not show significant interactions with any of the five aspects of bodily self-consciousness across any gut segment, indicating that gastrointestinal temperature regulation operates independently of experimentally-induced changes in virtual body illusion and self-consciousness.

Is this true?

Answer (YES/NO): NO